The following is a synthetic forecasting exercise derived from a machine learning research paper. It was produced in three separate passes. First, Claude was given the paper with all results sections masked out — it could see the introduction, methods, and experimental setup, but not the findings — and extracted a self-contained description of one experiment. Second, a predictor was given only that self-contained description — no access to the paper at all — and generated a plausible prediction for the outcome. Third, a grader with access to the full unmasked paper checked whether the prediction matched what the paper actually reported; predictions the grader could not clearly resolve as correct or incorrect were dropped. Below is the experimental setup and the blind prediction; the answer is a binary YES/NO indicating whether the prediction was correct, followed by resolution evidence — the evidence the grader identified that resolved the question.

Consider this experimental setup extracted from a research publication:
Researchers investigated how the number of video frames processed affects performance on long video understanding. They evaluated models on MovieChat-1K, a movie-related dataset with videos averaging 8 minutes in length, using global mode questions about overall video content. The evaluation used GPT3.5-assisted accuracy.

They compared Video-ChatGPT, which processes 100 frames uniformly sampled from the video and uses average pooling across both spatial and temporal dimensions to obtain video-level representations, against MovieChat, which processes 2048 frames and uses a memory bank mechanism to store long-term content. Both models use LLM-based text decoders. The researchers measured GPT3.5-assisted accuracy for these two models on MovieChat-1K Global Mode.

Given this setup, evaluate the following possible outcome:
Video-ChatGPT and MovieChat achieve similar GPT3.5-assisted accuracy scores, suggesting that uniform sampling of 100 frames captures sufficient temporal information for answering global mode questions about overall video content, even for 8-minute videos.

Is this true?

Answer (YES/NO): NO